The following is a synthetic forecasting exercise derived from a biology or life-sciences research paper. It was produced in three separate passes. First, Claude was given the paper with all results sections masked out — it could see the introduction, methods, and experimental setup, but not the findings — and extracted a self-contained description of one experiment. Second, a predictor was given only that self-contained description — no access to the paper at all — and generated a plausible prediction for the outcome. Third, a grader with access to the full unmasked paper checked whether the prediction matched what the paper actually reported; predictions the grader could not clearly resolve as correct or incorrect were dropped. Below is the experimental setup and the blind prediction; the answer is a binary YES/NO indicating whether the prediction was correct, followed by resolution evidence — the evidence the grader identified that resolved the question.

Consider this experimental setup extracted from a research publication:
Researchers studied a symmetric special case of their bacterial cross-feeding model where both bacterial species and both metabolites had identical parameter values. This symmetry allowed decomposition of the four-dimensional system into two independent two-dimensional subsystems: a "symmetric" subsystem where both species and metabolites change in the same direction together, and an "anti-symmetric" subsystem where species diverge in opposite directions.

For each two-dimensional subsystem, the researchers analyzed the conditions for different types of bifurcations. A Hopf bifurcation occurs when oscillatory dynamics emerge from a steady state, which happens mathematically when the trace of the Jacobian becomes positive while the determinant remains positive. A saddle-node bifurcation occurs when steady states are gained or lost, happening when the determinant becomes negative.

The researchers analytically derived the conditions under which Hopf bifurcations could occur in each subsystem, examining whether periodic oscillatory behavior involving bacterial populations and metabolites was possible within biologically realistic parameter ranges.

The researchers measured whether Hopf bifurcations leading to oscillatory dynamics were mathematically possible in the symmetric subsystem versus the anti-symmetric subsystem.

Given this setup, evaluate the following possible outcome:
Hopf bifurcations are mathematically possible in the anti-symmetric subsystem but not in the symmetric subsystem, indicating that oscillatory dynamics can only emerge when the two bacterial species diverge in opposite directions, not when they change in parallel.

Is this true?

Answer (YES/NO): NO